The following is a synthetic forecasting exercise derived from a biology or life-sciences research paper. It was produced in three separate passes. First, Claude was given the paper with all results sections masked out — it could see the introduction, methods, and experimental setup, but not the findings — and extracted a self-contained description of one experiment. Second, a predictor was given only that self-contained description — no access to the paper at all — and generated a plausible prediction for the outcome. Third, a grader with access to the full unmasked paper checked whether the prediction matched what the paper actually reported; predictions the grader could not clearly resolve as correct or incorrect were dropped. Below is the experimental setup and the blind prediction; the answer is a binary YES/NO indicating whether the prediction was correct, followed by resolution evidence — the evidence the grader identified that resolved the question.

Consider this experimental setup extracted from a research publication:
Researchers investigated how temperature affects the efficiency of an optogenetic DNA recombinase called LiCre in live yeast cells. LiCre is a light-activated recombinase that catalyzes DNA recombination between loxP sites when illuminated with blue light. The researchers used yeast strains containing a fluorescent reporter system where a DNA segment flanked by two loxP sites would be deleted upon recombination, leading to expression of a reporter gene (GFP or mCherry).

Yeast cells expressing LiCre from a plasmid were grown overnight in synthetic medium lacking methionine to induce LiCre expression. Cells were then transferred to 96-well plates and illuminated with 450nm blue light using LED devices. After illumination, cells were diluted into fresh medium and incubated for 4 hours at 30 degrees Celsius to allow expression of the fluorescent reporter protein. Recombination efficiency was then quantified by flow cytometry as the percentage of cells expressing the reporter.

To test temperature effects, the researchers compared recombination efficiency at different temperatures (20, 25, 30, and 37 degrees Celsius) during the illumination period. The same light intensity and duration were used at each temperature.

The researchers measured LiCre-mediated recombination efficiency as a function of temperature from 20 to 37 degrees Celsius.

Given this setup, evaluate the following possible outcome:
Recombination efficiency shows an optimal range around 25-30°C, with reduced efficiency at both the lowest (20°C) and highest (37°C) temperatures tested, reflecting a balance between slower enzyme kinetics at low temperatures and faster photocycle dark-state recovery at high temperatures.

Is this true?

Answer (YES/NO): NO